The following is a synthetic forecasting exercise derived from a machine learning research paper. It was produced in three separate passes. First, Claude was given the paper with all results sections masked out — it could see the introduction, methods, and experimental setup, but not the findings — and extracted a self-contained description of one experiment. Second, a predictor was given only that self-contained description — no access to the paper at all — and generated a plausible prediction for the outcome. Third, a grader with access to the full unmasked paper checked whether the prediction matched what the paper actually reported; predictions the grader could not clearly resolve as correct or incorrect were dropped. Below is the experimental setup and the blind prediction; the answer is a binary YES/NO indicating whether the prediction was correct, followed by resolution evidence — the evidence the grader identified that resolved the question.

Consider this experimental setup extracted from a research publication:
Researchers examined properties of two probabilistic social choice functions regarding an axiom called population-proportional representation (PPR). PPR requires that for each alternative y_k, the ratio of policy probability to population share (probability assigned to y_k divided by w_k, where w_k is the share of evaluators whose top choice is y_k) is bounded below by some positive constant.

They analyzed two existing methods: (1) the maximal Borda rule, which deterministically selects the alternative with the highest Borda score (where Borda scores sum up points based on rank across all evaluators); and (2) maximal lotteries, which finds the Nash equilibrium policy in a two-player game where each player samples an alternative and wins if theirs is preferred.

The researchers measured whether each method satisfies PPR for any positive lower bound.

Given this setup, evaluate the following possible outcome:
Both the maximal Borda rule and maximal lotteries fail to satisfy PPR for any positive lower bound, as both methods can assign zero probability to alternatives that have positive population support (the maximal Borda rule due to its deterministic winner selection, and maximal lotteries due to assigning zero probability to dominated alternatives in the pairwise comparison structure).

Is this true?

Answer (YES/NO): YES